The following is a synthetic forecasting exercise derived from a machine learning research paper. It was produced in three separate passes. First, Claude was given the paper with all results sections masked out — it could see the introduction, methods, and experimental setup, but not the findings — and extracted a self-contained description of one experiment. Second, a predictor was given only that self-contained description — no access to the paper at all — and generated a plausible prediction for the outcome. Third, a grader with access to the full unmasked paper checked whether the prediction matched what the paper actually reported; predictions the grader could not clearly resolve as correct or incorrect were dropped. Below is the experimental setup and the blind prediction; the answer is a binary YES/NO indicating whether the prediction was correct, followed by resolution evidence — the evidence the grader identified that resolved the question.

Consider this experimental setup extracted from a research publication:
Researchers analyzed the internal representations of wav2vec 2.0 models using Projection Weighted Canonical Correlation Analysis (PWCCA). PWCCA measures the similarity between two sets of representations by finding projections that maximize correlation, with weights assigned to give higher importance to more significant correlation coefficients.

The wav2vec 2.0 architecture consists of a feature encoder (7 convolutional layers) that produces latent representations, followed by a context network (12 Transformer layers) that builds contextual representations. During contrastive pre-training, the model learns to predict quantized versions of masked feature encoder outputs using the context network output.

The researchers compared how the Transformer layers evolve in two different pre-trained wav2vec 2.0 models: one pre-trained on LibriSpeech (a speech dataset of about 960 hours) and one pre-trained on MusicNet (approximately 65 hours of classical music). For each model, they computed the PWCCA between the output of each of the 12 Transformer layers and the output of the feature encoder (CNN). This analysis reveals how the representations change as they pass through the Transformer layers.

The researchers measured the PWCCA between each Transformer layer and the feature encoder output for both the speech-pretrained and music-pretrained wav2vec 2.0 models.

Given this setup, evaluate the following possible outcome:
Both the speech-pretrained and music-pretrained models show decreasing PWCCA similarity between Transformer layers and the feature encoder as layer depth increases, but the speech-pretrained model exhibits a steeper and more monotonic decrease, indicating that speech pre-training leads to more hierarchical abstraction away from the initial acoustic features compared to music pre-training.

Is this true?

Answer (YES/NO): NO